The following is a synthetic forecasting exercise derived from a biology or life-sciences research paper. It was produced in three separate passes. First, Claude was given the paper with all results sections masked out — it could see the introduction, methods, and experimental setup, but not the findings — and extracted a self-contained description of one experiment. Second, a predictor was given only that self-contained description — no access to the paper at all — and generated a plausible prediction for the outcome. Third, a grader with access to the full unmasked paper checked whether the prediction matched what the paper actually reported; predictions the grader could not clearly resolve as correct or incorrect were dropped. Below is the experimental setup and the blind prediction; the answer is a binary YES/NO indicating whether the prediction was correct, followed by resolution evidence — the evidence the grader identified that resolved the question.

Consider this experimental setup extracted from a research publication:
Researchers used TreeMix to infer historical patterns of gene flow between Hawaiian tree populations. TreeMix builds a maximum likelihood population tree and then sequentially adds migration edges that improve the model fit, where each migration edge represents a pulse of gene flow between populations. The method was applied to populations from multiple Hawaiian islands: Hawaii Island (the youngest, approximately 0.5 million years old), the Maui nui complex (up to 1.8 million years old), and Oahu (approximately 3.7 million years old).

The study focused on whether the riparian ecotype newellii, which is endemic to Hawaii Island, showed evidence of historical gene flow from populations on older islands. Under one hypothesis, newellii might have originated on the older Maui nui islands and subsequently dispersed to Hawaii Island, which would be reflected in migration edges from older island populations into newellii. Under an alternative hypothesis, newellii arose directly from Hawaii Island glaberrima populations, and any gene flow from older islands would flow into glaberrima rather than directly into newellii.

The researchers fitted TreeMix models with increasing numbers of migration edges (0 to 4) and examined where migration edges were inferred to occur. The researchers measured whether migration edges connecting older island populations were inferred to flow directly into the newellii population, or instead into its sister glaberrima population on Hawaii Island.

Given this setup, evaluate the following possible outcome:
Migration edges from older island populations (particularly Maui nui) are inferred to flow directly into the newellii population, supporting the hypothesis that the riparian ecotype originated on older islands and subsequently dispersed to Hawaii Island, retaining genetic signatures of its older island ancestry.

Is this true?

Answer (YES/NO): NO